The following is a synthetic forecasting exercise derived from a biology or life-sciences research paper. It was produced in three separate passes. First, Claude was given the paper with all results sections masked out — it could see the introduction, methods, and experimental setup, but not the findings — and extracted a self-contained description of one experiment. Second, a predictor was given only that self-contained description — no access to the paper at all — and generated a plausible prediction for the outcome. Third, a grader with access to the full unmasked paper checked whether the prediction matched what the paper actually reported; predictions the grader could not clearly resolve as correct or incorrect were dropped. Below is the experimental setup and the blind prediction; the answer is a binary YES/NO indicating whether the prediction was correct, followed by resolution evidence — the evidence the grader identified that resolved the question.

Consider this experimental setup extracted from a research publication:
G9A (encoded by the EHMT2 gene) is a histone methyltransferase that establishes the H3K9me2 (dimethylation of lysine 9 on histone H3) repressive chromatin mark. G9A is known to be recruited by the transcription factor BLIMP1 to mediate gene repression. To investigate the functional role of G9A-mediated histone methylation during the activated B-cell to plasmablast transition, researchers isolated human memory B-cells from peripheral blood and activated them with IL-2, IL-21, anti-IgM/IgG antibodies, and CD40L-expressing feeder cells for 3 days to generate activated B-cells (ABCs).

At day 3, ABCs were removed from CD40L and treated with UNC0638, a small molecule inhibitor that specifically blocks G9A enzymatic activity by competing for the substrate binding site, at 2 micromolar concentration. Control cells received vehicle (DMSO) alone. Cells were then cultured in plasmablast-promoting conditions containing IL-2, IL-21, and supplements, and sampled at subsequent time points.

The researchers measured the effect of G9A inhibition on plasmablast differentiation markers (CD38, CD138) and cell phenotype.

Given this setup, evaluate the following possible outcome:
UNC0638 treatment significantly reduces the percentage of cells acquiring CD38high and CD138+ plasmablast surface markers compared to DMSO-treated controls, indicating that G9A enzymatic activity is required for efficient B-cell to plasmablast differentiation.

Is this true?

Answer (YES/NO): NO